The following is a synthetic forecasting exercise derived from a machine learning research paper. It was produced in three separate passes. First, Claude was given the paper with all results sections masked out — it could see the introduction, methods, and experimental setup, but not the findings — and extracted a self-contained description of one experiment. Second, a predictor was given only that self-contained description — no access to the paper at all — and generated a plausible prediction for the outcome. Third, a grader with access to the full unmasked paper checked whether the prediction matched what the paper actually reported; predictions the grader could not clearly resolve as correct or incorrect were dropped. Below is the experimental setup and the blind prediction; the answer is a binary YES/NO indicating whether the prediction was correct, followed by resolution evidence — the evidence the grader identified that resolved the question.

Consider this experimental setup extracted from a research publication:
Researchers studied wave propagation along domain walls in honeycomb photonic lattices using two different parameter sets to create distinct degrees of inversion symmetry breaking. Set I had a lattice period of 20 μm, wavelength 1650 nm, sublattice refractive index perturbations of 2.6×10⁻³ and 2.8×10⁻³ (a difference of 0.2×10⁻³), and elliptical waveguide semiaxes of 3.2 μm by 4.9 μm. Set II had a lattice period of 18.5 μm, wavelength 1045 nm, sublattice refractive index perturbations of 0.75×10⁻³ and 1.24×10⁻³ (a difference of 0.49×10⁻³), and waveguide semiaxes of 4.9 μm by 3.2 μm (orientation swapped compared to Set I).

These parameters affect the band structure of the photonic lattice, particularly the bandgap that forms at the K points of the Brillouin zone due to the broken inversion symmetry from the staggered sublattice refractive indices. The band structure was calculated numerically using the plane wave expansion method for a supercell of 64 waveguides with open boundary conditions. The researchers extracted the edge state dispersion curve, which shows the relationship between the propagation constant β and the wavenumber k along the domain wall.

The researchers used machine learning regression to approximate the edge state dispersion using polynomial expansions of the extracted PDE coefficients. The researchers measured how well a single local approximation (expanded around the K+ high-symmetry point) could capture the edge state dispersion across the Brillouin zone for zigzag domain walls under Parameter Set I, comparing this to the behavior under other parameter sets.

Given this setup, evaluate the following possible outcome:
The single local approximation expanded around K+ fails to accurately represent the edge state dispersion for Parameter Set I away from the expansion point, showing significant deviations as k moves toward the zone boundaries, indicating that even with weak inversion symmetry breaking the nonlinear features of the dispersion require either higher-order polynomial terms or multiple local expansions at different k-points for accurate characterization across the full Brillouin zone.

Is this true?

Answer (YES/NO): NO